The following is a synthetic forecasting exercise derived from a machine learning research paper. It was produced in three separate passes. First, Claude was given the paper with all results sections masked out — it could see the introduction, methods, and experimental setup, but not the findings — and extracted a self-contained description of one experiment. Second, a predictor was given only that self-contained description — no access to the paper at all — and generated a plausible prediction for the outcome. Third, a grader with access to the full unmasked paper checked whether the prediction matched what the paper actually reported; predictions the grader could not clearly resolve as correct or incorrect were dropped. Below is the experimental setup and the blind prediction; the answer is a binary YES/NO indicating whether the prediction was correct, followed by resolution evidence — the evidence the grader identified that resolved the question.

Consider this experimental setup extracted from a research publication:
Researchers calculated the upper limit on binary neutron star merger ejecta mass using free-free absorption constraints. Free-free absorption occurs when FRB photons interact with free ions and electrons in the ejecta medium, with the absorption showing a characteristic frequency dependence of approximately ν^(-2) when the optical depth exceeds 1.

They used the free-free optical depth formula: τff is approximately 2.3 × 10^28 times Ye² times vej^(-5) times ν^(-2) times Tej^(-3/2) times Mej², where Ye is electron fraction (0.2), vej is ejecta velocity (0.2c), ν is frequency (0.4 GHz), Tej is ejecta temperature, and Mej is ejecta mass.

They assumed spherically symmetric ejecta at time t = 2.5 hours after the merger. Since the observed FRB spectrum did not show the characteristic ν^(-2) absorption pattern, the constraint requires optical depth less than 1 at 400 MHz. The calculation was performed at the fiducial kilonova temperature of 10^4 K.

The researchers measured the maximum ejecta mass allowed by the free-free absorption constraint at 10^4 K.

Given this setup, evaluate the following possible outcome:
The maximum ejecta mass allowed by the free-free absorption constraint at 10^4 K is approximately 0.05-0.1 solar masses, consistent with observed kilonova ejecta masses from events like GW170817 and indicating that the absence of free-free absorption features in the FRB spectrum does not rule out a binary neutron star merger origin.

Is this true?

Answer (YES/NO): NO